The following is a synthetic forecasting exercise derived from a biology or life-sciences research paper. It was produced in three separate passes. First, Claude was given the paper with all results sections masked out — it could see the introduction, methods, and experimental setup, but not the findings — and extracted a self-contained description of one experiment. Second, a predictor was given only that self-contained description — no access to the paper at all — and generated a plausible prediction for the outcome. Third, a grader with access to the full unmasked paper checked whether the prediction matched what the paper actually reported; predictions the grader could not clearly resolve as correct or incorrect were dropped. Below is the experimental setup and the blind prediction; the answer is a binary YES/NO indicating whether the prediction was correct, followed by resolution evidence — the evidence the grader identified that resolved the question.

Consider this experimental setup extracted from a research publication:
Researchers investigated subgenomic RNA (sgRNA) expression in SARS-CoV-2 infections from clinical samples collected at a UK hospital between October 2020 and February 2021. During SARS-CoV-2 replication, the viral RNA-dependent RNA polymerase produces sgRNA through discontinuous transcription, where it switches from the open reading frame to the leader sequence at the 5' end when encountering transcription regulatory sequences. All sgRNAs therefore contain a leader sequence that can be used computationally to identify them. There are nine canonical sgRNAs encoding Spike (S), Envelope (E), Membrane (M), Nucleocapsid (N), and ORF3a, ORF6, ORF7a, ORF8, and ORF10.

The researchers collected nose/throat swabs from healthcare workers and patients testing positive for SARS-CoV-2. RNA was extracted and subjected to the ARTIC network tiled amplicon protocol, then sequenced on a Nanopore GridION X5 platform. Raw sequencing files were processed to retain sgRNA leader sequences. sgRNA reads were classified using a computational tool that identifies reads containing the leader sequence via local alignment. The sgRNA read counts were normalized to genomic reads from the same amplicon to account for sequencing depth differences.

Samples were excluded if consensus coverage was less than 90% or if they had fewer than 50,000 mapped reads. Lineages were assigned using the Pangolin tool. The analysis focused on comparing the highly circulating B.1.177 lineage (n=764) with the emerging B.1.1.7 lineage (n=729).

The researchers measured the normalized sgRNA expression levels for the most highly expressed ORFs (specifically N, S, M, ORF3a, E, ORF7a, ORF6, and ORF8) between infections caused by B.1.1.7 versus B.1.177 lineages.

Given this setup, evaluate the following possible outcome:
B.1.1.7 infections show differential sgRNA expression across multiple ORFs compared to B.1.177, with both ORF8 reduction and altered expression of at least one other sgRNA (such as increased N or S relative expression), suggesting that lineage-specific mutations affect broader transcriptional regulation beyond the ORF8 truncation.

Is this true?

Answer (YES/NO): NO